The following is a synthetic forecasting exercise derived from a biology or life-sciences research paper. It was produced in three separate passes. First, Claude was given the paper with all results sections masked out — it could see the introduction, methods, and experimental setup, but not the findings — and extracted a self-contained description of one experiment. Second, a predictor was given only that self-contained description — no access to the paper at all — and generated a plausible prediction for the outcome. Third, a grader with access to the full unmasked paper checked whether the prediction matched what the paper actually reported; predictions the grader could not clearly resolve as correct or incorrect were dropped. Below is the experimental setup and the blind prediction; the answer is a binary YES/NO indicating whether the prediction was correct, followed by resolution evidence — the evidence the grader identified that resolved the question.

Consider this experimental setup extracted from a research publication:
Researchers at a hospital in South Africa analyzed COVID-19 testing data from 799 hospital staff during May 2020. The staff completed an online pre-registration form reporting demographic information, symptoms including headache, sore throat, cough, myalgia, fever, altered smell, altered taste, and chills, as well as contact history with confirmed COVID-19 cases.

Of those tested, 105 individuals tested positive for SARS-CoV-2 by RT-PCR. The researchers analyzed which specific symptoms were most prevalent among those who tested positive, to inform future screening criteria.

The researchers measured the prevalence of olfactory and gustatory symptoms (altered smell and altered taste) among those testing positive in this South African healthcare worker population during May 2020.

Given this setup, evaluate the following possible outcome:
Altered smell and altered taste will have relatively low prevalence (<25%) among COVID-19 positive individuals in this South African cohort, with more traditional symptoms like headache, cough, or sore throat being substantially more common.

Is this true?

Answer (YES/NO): NO